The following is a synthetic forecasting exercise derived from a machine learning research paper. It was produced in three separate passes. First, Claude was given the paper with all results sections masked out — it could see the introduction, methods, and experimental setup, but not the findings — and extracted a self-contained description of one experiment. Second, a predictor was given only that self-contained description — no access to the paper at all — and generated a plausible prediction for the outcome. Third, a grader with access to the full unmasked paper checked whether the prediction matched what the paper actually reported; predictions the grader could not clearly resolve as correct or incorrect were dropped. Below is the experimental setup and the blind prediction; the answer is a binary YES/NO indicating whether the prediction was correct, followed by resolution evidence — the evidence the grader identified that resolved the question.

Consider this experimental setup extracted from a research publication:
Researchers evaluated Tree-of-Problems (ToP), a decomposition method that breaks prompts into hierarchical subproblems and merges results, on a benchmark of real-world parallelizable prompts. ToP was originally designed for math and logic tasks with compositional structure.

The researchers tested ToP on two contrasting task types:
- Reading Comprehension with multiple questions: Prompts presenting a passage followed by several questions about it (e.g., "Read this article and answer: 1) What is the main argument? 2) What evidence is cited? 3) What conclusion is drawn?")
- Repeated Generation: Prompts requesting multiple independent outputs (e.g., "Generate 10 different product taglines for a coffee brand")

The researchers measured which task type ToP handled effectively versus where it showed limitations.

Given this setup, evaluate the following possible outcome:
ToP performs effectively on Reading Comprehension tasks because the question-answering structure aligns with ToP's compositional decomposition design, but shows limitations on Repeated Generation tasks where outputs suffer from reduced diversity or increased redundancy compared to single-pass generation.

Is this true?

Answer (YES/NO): NO